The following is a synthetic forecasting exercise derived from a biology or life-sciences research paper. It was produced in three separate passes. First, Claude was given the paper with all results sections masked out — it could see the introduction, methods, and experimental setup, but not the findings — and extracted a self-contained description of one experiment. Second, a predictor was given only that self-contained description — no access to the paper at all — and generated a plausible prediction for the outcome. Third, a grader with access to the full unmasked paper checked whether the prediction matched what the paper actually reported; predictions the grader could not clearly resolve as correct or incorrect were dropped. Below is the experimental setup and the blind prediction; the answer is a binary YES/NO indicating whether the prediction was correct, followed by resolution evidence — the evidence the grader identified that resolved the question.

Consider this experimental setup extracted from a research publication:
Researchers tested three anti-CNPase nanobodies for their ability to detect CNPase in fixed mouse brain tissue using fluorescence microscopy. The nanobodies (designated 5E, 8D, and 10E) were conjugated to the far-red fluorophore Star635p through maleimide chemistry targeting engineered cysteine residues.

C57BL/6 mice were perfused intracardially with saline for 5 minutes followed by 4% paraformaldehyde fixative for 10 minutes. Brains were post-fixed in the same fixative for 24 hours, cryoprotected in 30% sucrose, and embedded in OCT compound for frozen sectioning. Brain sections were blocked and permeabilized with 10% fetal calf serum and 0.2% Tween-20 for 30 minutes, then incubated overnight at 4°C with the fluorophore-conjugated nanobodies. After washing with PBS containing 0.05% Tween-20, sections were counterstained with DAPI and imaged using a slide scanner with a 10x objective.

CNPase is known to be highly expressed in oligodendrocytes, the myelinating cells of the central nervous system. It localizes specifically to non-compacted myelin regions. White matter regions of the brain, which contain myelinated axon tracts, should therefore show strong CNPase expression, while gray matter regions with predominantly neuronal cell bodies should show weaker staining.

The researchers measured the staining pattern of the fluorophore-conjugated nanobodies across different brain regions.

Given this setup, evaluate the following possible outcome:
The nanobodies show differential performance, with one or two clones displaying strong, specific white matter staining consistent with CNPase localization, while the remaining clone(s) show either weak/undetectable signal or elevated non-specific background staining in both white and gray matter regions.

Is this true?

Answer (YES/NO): NO